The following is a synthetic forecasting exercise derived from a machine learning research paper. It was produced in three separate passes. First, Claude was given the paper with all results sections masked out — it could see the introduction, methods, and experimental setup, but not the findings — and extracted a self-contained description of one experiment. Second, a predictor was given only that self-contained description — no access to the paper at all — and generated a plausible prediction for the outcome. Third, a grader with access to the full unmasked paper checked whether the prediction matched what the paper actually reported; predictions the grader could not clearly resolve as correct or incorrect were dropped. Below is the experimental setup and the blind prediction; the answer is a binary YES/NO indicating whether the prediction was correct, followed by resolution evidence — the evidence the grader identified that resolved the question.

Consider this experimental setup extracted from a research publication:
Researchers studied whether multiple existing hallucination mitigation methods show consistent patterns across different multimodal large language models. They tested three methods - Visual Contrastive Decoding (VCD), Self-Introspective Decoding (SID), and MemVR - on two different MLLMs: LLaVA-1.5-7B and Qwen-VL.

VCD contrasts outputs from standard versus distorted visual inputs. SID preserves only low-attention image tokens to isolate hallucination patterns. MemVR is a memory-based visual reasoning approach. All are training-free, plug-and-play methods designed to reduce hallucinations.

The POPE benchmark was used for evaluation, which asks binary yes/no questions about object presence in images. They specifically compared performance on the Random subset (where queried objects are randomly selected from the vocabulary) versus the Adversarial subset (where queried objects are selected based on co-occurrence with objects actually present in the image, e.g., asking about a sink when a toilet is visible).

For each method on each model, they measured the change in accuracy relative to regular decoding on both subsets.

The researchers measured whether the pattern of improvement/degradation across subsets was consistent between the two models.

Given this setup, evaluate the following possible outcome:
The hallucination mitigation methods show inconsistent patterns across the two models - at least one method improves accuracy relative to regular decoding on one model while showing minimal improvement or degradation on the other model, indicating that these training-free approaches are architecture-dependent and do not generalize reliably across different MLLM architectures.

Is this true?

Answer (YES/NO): NO